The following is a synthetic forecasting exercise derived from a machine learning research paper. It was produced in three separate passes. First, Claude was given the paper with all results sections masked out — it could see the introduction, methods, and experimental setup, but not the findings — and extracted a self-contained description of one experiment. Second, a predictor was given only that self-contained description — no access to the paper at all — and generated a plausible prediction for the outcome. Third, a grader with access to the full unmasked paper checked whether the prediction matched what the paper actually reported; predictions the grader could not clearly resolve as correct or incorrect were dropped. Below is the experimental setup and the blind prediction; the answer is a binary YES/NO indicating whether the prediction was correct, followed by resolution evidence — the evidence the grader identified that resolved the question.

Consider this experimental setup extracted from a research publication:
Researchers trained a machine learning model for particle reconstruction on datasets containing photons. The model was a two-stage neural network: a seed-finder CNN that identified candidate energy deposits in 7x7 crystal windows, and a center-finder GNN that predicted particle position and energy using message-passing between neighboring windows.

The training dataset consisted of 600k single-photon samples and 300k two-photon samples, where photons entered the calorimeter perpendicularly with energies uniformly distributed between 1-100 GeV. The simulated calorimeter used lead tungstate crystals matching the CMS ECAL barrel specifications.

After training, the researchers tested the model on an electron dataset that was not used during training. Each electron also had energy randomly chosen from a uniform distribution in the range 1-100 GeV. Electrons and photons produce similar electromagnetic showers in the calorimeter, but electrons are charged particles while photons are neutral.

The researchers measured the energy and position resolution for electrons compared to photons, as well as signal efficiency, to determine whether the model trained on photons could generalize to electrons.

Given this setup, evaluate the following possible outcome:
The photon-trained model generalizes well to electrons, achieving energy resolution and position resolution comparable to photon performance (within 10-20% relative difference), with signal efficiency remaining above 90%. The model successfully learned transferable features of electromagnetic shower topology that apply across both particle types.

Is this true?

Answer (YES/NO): YES